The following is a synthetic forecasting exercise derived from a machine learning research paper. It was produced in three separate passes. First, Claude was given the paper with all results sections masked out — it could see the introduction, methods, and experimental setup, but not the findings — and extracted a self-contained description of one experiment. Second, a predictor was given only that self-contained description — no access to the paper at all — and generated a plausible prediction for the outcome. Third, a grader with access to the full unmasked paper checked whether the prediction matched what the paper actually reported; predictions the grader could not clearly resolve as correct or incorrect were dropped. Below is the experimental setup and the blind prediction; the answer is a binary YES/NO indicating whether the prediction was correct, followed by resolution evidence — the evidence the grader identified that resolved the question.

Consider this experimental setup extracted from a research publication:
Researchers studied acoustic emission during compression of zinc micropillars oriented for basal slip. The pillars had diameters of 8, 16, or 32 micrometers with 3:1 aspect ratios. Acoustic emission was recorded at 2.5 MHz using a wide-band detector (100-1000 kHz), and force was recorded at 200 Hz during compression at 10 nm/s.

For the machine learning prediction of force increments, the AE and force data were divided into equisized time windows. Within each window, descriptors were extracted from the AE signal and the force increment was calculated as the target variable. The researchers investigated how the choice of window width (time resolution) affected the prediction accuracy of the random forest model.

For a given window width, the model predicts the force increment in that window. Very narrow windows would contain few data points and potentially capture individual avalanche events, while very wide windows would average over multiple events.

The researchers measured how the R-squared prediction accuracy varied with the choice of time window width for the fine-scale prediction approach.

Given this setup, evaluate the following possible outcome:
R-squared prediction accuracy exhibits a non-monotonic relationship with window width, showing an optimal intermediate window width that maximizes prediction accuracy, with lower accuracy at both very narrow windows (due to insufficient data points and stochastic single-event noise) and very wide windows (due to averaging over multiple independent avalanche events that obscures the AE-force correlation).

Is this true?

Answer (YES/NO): NO